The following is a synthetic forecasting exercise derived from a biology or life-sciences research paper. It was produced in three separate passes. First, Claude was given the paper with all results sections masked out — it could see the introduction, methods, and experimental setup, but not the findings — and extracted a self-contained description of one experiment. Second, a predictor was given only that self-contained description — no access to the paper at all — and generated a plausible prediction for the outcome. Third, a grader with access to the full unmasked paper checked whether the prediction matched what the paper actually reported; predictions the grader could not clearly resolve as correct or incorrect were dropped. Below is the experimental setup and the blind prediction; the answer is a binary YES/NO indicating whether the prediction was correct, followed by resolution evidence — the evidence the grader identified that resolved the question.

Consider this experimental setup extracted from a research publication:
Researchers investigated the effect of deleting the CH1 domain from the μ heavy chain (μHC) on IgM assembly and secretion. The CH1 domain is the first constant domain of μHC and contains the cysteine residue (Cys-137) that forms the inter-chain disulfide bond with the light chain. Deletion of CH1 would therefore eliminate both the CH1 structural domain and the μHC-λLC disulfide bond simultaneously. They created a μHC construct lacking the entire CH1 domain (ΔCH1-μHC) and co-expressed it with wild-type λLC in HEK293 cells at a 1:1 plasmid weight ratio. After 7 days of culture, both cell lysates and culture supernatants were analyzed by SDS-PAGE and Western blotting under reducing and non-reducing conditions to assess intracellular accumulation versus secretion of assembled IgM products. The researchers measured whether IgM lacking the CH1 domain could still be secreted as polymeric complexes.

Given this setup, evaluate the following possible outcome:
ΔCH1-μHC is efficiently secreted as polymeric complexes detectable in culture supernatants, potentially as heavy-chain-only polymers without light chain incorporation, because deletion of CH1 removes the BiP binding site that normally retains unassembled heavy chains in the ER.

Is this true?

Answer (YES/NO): NO